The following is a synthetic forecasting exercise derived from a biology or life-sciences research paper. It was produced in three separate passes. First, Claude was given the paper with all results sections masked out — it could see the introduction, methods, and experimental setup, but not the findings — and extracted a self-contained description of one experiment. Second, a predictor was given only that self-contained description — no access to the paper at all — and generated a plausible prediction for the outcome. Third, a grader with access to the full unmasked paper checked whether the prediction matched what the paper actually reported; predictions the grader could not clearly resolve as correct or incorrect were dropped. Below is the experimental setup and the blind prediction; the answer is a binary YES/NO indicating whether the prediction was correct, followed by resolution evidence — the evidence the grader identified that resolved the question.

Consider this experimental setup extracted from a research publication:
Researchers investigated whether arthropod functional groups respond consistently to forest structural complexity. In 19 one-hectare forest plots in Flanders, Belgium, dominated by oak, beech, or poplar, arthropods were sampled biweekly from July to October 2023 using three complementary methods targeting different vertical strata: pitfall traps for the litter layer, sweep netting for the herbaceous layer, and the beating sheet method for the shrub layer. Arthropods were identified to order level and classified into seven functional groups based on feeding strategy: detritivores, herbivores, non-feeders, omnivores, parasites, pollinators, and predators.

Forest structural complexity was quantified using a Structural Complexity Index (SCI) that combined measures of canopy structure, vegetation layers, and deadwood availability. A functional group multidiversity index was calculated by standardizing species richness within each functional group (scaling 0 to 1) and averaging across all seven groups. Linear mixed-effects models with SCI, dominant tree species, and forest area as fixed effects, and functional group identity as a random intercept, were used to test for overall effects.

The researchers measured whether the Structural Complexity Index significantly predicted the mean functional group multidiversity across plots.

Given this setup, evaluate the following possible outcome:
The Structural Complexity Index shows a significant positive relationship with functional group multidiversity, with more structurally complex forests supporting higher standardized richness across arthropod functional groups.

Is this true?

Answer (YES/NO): NO